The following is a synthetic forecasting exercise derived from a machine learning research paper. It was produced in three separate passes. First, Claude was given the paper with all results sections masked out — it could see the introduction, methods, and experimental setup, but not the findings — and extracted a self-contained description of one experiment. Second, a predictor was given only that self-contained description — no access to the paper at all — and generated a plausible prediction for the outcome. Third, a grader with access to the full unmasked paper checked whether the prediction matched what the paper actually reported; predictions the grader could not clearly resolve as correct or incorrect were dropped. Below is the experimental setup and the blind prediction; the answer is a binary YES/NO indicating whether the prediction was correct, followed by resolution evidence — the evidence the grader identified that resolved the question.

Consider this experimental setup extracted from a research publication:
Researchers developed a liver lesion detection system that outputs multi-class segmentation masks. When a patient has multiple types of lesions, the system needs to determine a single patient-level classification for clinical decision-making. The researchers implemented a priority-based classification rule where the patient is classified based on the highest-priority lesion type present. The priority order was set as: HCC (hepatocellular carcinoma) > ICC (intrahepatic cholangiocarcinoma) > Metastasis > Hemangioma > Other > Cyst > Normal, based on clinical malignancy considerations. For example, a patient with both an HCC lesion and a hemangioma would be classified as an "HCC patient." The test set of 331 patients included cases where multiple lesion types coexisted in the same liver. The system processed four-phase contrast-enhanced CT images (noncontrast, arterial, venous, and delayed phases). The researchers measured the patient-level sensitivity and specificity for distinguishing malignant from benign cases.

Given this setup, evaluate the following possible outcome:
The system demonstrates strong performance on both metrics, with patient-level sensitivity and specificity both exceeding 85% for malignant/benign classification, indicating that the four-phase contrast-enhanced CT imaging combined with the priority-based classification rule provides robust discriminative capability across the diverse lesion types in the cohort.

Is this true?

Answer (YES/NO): YES